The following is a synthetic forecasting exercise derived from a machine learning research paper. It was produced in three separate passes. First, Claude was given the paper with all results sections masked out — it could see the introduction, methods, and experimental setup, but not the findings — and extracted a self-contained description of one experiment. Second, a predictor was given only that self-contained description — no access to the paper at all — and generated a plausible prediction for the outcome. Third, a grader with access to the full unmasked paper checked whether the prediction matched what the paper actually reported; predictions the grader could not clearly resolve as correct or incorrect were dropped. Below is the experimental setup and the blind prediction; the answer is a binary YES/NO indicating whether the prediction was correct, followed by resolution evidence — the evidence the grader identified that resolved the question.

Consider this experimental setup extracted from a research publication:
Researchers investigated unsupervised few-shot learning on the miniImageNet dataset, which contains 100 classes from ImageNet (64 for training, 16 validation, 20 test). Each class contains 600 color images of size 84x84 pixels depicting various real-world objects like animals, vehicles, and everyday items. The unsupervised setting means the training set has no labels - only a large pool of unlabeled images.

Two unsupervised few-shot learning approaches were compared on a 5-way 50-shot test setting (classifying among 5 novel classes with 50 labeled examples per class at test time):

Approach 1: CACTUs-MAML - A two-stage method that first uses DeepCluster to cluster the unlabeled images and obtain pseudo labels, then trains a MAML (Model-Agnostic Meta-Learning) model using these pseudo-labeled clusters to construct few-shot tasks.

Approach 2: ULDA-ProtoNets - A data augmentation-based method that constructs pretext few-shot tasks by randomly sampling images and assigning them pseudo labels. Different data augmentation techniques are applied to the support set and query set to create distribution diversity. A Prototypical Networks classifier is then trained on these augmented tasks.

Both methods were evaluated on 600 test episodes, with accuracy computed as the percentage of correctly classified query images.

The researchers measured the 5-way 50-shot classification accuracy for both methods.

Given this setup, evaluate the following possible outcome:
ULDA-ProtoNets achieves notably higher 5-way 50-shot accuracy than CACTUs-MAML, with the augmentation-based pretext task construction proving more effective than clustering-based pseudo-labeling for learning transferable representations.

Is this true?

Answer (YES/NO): NO